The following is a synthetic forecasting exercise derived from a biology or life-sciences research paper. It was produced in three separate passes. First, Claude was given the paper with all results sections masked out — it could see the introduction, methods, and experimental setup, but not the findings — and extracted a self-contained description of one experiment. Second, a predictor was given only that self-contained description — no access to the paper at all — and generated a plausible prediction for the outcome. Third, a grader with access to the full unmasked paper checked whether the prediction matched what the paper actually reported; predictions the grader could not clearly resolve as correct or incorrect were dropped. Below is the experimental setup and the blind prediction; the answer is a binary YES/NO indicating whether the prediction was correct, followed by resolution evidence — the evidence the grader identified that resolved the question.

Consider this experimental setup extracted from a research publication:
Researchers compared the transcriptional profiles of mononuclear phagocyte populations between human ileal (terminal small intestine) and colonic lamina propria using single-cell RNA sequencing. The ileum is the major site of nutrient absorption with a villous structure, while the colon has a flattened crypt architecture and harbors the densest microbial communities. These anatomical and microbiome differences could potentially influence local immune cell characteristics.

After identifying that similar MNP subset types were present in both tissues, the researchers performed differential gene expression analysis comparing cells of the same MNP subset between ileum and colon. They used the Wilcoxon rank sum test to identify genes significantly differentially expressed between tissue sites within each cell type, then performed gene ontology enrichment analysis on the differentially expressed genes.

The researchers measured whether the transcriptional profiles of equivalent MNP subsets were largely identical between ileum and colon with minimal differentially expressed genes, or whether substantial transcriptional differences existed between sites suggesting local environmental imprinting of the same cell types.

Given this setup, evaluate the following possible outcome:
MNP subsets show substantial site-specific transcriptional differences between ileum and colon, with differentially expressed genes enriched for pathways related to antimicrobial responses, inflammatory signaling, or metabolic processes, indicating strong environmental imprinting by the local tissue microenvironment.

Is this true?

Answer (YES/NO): YES